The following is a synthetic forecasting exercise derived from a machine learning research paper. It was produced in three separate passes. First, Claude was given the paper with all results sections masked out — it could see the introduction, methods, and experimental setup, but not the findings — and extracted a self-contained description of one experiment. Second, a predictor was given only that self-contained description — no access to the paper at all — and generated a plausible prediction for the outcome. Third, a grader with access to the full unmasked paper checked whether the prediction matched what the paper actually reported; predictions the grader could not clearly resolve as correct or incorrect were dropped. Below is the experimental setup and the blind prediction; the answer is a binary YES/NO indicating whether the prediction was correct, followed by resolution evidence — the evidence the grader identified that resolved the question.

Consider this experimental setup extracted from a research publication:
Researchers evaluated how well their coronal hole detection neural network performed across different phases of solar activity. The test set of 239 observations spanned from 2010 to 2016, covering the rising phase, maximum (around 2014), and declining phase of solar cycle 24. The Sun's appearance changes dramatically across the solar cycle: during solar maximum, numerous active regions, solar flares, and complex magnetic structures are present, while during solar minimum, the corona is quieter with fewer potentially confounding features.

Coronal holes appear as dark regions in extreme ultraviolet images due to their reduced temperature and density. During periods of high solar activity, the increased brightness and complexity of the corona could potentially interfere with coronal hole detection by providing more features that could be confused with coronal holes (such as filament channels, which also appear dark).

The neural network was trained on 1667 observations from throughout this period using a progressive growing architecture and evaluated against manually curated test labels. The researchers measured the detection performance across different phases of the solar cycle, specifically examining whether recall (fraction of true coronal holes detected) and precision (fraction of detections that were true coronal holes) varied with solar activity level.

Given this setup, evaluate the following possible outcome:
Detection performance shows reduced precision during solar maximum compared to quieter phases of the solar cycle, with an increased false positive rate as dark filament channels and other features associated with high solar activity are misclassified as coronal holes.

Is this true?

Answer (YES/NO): NO